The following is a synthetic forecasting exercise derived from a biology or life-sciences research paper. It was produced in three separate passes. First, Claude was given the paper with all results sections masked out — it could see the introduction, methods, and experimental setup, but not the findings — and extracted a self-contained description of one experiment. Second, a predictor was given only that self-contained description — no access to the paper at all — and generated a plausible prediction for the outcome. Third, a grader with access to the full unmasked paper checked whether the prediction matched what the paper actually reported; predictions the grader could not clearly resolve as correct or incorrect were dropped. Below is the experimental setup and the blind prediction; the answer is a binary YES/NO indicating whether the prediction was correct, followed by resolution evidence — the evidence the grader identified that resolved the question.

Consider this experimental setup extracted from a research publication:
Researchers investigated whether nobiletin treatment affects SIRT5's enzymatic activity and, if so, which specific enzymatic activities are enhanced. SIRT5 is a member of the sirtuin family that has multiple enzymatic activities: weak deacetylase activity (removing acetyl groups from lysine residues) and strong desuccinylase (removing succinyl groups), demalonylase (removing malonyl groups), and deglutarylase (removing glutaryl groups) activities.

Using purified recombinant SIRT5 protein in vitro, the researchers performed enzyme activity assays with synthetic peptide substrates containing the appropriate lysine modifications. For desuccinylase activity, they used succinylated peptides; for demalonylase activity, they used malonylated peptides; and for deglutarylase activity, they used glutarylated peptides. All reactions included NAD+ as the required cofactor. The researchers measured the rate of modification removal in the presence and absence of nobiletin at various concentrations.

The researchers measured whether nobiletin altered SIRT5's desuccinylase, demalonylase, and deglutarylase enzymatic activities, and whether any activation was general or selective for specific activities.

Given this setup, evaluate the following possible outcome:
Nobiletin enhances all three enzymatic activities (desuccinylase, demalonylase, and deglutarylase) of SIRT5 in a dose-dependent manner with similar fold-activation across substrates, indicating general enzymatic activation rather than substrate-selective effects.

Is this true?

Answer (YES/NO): NO